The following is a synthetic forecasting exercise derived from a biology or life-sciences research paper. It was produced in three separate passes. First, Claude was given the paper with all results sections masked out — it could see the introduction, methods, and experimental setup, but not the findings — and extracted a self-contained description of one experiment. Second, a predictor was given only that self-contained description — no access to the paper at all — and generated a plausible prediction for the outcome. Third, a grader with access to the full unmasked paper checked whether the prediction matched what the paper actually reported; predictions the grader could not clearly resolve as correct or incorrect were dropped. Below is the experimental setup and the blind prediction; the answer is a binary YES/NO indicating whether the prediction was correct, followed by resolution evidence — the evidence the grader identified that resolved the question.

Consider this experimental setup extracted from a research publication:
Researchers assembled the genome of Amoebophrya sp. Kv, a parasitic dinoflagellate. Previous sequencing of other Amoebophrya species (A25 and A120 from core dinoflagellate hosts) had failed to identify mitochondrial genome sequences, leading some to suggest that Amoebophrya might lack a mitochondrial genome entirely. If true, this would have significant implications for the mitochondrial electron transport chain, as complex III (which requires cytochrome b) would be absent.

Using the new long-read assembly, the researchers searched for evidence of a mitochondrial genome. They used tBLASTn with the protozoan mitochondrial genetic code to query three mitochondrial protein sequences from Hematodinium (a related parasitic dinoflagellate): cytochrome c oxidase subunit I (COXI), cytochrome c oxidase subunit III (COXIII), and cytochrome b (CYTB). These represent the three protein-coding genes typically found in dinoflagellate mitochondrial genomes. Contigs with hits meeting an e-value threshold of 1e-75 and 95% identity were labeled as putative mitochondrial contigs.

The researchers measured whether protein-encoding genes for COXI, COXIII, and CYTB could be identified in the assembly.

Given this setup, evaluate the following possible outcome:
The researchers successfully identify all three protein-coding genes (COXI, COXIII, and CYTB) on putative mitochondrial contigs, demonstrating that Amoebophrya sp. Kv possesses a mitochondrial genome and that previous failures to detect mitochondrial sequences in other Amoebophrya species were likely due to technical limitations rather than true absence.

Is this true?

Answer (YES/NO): NO